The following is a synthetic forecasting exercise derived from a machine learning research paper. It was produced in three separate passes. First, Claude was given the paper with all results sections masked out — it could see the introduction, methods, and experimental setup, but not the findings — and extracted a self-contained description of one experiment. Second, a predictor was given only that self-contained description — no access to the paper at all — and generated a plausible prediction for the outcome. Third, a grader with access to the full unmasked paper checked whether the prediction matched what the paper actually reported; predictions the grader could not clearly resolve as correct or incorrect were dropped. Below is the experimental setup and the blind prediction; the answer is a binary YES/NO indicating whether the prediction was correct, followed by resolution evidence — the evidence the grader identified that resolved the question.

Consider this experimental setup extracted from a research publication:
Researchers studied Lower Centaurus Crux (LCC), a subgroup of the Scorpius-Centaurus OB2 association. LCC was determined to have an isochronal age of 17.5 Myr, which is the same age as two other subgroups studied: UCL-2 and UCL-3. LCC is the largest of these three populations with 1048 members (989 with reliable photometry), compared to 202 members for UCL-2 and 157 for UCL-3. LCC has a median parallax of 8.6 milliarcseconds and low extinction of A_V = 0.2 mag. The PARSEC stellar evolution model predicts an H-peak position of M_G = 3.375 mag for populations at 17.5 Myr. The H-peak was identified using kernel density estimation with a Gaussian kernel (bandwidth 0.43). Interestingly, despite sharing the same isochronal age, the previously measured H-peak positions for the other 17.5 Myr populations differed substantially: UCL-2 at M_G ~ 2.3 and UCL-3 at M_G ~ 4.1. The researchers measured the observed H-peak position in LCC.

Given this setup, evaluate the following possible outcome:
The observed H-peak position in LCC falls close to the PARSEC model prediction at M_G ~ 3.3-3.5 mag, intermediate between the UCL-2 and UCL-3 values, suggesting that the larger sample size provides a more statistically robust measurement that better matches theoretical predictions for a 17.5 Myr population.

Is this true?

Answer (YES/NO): YES